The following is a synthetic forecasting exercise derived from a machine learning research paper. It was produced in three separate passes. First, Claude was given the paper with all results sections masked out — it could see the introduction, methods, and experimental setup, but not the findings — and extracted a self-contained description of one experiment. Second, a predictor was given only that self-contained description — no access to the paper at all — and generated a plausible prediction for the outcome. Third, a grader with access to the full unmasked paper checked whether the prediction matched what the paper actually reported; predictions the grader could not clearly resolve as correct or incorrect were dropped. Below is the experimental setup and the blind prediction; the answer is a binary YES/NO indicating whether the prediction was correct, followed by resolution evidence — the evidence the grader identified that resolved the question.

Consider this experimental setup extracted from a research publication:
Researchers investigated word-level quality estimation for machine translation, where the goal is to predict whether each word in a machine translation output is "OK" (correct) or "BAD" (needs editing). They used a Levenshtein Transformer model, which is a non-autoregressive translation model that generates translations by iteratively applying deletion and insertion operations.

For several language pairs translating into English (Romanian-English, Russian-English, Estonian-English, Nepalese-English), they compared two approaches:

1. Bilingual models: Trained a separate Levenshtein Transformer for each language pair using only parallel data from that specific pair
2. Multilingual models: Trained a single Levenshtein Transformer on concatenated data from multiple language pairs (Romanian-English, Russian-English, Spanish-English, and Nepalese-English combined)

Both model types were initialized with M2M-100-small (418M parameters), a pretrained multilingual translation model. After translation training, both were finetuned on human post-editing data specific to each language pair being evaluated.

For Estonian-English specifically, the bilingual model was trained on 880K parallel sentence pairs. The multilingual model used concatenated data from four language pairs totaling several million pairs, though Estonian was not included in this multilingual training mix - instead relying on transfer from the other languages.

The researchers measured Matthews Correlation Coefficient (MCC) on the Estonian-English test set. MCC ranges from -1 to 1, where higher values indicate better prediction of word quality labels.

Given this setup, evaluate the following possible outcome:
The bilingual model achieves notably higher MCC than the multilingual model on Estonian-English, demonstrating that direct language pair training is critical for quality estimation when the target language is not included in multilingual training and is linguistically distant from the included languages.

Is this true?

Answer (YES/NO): YES